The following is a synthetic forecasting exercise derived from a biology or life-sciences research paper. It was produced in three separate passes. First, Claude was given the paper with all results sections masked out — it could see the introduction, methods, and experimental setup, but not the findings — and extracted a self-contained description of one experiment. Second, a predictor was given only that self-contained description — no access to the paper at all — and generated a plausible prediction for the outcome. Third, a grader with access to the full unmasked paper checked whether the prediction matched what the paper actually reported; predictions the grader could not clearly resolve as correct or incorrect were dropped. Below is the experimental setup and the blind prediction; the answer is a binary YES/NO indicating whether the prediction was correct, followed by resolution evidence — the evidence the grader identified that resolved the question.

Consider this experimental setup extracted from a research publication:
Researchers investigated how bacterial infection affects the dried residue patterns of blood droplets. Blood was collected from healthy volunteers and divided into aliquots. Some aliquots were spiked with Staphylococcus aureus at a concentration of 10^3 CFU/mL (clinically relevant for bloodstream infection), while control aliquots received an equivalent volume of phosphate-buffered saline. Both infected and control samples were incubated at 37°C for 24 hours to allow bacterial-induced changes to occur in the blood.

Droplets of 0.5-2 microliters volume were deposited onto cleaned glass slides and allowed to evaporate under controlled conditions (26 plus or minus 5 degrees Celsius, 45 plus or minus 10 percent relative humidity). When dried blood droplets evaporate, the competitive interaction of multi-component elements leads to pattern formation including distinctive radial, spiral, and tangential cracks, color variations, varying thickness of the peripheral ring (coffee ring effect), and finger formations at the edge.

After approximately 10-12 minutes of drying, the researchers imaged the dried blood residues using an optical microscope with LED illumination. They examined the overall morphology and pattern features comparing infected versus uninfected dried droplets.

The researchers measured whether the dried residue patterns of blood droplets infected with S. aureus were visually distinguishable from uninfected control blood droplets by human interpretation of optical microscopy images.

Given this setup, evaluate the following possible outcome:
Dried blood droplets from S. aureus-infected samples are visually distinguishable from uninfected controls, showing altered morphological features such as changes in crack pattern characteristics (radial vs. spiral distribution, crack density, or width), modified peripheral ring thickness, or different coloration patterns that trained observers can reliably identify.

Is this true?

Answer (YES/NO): NO